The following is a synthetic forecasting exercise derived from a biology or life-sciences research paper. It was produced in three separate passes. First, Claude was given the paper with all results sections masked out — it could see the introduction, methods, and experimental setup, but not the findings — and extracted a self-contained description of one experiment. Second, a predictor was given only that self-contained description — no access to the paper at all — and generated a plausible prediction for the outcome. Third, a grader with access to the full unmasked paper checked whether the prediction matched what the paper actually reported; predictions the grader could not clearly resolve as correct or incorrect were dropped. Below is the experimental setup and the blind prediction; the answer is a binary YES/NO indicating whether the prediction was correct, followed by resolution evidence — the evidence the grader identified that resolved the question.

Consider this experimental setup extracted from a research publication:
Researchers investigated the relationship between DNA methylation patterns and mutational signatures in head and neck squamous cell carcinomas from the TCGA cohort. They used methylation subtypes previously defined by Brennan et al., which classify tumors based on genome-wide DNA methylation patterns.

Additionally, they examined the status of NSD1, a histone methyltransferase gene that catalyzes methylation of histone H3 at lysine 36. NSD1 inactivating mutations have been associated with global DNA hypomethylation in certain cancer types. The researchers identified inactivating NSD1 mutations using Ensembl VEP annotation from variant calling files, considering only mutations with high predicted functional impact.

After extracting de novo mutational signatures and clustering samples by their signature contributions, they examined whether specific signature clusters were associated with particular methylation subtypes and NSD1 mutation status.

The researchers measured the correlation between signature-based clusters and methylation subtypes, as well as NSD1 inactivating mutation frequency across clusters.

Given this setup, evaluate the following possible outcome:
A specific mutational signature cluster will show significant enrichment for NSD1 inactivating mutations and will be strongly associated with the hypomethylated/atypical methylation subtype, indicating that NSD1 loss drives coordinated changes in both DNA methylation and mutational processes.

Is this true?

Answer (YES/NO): NO